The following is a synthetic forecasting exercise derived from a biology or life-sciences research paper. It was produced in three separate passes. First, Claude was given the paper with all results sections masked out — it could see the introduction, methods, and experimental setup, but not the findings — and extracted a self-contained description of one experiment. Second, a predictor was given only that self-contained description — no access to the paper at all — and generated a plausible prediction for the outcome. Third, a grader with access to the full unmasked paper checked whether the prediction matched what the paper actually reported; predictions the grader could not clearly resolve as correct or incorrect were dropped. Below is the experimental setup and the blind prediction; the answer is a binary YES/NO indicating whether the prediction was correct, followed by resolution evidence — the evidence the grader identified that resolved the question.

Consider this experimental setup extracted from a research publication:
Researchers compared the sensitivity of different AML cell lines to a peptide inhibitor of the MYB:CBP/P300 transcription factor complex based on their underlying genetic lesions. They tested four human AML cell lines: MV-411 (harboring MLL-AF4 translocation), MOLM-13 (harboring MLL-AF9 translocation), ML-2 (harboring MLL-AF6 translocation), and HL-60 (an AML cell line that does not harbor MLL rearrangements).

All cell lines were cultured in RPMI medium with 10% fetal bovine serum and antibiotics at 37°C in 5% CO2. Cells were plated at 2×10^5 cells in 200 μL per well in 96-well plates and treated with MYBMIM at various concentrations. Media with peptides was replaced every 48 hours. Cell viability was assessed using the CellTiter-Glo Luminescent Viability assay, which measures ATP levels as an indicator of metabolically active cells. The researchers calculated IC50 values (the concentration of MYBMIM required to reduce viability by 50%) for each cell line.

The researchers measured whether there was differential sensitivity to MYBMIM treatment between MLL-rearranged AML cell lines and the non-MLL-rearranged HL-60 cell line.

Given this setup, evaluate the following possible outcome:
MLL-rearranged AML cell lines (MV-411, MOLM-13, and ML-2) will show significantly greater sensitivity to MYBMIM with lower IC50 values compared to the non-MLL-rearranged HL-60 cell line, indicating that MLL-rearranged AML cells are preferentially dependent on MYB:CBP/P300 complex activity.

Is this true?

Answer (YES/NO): NO